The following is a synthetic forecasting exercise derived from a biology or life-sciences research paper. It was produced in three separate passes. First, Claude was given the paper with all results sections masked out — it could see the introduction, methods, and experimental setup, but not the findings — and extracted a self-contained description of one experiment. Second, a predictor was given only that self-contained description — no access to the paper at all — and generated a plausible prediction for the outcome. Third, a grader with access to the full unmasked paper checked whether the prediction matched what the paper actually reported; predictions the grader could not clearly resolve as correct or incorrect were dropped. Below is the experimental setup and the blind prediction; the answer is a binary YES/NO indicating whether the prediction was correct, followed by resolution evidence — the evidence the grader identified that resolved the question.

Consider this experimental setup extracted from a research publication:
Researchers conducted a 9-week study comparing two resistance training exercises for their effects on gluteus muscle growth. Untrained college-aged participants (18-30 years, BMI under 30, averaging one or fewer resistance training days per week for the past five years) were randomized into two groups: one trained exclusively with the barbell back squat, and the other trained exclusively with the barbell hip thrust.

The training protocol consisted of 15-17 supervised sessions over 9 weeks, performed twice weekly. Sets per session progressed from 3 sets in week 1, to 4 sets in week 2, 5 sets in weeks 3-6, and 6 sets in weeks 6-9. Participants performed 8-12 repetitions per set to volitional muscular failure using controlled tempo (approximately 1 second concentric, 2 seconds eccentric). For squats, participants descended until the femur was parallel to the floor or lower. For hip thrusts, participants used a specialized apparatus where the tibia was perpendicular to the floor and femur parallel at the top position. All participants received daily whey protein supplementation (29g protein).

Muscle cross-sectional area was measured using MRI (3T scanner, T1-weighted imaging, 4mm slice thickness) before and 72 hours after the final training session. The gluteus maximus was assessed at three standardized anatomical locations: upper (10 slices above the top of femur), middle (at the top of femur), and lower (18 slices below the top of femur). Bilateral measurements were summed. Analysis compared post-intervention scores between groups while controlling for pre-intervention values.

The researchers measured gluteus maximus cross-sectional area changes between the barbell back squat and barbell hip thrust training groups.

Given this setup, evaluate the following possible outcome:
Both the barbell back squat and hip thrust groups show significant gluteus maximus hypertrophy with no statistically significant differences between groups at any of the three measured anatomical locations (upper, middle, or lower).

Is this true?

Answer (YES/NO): YES